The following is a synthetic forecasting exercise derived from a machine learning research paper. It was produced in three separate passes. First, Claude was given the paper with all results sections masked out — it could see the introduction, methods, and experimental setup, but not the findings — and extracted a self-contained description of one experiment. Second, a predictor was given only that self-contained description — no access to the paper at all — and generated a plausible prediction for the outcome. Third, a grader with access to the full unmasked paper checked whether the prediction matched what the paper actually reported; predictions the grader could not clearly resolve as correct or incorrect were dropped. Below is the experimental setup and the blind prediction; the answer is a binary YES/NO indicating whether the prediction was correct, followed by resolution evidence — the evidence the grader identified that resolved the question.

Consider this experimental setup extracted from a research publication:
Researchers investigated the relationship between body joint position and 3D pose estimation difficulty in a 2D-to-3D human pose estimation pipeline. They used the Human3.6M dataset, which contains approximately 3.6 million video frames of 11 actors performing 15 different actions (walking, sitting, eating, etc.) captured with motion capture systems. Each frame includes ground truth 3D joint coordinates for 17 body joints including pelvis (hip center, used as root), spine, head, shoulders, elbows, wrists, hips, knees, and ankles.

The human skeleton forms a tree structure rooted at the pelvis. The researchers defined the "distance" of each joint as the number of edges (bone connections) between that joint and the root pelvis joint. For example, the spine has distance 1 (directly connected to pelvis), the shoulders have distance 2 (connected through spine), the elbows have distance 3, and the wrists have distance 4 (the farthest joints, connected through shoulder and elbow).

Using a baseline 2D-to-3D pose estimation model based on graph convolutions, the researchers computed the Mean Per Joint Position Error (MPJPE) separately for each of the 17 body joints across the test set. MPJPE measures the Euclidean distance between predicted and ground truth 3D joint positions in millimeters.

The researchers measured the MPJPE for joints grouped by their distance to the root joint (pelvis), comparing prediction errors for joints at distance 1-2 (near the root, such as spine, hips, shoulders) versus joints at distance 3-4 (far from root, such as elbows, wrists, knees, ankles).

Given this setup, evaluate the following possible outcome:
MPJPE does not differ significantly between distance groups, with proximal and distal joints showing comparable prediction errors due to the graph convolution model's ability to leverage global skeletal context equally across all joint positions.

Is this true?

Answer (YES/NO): NO